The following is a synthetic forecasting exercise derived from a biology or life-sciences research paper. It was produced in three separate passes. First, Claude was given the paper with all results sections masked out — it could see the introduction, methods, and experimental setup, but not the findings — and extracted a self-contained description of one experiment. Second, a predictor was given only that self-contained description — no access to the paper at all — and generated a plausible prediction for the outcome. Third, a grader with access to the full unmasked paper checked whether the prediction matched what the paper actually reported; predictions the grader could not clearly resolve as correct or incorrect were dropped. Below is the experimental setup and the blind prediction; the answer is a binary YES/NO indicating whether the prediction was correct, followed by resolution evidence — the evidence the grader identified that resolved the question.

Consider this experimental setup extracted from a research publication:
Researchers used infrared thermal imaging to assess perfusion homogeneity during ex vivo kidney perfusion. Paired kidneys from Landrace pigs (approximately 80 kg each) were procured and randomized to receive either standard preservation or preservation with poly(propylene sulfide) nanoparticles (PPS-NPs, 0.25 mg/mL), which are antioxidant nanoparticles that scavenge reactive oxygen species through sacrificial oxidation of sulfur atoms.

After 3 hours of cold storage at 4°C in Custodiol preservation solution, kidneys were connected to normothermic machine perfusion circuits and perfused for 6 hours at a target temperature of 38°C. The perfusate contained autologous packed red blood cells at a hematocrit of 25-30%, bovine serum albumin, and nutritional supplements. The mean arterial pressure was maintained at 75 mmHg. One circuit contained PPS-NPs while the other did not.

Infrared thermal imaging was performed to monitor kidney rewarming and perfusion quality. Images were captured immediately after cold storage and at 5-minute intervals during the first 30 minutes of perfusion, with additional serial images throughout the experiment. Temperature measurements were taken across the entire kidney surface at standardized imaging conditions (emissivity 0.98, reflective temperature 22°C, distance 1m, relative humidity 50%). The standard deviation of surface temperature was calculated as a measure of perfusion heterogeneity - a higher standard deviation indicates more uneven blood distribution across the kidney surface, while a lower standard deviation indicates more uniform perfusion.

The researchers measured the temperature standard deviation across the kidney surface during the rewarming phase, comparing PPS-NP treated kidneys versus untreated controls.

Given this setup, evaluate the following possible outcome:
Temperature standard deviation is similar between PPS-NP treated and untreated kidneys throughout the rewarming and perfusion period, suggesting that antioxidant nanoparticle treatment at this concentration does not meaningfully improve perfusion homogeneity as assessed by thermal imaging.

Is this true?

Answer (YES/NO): NO